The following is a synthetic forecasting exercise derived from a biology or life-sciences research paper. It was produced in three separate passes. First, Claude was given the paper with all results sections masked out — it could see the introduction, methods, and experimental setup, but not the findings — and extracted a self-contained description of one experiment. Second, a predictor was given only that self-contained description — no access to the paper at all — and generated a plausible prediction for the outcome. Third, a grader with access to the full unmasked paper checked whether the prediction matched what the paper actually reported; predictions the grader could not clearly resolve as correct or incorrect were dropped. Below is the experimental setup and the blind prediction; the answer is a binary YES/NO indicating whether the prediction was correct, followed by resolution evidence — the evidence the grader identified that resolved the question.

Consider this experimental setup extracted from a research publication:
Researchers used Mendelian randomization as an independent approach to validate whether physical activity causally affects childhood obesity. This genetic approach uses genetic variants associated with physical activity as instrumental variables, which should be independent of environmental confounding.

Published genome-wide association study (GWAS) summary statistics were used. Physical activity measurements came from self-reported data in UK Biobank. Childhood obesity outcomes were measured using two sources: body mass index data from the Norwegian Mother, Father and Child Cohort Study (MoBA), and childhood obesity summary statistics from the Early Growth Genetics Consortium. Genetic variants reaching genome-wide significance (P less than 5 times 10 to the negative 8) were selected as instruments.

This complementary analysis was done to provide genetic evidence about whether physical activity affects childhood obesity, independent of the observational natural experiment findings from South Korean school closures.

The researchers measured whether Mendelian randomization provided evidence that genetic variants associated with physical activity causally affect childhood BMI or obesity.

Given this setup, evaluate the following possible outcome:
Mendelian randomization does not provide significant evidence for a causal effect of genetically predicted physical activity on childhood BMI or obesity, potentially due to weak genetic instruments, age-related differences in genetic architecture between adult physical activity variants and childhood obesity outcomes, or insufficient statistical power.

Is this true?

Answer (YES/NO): YES